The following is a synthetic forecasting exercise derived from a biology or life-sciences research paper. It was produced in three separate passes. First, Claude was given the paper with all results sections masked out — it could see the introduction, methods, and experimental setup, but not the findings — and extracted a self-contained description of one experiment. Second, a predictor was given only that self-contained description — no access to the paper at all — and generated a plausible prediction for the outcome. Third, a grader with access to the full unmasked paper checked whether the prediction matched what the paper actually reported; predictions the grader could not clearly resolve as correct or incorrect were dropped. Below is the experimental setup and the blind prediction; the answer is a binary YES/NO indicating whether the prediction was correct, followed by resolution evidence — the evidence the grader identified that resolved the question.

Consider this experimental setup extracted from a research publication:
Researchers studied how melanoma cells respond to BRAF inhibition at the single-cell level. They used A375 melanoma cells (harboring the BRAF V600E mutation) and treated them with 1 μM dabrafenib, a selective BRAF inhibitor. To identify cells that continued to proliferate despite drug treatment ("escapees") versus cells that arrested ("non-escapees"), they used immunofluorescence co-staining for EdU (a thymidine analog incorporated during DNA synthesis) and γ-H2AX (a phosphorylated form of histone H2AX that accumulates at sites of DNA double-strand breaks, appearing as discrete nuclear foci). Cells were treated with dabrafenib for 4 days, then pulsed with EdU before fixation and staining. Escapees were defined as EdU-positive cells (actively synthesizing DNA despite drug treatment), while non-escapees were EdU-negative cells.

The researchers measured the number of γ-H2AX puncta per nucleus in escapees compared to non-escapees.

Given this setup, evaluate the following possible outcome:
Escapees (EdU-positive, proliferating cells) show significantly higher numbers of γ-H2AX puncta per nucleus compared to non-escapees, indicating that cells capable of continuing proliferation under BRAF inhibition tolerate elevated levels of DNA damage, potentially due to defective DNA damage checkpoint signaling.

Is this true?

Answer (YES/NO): YES